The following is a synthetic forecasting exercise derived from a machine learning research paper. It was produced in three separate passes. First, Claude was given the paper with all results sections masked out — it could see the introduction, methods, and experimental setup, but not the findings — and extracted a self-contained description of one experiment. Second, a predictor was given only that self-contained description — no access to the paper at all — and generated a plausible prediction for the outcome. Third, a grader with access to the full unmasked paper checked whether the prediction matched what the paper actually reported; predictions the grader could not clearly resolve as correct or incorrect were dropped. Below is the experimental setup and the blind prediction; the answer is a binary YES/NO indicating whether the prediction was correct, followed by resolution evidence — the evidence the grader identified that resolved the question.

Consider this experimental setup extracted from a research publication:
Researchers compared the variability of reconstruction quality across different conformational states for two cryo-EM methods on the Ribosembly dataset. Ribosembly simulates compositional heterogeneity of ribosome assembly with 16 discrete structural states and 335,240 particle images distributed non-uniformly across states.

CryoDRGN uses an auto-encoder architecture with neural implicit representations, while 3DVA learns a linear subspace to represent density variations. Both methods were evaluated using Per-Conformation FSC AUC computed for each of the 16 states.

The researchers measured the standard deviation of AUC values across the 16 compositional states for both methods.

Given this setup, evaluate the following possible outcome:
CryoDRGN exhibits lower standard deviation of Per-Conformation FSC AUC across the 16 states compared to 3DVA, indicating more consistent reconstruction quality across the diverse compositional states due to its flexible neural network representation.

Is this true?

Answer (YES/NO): YES